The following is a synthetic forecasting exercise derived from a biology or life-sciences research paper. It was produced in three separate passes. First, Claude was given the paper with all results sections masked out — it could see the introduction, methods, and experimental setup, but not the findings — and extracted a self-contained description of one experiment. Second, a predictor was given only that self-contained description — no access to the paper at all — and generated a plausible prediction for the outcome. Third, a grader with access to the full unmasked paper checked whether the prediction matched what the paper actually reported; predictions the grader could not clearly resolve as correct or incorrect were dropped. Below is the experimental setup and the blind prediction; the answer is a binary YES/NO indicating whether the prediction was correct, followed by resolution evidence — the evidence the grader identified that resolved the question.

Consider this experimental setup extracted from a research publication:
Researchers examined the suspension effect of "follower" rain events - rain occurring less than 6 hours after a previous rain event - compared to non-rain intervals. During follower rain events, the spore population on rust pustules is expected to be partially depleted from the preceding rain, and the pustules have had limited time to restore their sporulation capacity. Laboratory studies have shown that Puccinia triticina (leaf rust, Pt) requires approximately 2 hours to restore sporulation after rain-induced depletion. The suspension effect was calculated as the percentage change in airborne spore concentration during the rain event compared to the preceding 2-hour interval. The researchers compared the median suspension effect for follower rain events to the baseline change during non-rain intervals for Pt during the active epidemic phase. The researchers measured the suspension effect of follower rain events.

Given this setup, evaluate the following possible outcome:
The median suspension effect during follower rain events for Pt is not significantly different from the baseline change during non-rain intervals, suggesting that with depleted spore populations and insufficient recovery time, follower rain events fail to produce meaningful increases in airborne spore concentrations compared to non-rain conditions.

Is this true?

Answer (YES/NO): NO